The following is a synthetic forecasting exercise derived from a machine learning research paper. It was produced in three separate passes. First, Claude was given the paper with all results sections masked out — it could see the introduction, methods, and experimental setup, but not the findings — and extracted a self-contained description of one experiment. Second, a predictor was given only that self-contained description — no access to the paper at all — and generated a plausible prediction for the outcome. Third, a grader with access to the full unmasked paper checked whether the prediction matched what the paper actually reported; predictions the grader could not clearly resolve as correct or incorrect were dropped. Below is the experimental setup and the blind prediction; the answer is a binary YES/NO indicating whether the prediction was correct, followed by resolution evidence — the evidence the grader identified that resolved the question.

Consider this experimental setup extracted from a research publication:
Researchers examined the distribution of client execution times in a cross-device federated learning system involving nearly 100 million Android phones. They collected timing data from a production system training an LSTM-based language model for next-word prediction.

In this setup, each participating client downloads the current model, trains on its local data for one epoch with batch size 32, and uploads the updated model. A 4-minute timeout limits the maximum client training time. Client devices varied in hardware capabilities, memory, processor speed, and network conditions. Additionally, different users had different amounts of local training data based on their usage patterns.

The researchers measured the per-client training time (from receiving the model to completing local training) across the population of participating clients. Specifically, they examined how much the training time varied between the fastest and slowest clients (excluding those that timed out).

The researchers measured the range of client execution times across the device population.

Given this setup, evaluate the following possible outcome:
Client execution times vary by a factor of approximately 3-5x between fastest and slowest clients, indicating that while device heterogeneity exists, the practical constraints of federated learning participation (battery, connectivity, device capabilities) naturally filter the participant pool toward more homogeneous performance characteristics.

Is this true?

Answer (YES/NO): NO